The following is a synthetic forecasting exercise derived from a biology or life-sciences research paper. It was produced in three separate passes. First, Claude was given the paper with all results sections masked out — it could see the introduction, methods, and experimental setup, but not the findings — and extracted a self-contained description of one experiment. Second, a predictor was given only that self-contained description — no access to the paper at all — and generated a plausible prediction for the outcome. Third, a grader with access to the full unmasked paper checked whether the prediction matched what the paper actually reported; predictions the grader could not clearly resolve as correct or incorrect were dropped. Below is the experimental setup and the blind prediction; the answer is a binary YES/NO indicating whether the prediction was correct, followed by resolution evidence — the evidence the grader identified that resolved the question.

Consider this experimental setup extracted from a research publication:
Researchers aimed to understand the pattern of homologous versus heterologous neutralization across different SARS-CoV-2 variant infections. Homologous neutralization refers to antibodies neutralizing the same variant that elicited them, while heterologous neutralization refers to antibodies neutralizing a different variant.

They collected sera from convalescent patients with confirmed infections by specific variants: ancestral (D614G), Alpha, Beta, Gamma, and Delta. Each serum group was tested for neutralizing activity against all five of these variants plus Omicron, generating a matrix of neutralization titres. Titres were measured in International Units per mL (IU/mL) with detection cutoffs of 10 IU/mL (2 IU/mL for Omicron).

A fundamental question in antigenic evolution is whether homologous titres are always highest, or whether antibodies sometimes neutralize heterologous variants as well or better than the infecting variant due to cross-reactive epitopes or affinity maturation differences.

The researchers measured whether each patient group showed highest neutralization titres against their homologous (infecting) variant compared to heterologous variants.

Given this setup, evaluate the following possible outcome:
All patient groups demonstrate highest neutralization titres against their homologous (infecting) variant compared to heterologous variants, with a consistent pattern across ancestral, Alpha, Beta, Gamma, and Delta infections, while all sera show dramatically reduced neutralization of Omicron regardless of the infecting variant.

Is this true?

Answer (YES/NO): NO